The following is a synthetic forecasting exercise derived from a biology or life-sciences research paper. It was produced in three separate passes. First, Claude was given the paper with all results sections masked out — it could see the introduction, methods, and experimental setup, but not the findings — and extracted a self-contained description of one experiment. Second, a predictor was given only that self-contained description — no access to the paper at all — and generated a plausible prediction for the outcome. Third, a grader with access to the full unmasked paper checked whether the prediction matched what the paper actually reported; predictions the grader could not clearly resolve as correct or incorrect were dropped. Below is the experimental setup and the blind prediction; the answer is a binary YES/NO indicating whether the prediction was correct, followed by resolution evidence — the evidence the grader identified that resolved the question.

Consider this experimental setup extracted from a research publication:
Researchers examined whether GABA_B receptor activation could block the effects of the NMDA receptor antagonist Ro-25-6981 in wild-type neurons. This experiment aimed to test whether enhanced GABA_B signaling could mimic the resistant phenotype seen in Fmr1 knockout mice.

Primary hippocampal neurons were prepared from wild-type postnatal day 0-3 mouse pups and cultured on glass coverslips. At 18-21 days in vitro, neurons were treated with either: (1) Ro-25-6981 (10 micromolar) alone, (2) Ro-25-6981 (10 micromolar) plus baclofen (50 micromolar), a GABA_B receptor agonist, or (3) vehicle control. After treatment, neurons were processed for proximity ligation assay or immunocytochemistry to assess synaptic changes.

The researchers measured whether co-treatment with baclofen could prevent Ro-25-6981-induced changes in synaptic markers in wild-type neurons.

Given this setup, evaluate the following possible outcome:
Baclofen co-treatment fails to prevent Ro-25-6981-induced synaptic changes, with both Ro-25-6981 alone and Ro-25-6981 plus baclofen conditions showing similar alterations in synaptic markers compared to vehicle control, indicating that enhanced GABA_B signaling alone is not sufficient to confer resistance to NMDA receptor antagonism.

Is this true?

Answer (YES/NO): NO